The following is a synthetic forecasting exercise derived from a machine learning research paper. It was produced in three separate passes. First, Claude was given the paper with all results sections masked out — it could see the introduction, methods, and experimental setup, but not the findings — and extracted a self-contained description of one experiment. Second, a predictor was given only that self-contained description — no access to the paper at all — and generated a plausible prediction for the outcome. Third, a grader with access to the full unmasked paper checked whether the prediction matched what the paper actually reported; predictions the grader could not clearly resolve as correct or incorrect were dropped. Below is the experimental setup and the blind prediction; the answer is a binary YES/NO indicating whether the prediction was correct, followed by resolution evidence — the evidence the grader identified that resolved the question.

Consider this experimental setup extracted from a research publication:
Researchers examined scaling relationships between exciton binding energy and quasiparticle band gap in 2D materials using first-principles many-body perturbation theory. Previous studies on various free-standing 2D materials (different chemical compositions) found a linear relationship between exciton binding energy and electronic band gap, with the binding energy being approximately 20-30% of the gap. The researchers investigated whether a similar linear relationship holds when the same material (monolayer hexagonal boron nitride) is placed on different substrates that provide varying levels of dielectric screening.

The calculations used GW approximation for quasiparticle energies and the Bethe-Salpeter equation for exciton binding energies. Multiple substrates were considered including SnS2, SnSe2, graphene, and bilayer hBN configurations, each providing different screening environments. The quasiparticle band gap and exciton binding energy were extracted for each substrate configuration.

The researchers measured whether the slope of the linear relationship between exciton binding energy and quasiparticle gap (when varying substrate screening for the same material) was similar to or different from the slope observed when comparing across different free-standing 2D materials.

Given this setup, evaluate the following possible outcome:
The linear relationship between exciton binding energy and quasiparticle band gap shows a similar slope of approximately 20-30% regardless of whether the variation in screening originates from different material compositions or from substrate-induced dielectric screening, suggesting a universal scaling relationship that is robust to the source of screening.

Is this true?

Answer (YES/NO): NO